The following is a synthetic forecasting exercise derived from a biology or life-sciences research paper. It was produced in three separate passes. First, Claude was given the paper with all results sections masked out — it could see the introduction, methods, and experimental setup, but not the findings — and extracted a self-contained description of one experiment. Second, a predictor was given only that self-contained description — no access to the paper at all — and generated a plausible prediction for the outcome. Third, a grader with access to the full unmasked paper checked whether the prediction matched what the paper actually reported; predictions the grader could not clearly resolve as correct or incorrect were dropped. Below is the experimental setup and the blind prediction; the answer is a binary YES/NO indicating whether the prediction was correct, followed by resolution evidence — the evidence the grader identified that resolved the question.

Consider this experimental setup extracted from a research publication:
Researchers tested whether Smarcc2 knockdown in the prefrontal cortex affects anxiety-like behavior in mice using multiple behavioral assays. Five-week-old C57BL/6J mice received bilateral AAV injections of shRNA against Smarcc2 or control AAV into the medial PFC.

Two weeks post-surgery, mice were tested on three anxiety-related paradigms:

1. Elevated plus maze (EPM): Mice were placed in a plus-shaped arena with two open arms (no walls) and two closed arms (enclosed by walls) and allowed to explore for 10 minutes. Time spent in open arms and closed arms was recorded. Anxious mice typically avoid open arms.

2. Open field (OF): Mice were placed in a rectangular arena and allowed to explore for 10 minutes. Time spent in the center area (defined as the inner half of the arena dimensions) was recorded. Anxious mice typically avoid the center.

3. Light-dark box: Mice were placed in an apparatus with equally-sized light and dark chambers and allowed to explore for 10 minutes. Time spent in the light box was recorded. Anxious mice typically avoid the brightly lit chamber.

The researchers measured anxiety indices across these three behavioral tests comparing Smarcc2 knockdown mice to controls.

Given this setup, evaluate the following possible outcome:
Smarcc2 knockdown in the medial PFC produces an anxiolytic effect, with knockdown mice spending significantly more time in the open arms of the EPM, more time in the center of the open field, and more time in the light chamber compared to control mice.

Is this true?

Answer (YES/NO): NO